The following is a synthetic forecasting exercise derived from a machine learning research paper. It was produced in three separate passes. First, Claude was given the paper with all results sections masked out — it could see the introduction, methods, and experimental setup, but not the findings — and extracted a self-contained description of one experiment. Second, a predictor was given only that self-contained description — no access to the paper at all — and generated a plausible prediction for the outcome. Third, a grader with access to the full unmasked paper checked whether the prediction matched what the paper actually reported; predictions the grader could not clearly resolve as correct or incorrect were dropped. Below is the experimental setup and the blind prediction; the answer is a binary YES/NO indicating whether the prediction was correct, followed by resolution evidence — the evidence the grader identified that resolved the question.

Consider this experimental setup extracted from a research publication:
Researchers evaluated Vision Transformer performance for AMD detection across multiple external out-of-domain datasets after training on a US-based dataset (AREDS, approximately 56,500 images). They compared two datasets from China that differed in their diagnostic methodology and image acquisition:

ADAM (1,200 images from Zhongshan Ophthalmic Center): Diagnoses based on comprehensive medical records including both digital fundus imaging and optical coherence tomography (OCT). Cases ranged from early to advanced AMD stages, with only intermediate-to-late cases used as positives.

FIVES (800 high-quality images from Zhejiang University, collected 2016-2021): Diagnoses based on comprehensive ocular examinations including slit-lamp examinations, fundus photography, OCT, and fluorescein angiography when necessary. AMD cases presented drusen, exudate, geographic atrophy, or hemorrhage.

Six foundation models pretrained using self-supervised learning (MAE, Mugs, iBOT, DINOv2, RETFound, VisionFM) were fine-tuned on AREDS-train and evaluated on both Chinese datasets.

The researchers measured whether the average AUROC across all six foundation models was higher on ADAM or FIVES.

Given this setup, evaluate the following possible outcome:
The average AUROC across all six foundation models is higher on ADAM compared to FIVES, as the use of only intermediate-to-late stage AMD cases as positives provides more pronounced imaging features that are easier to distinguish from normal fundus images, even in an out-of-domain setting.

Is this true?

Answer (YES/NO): NO